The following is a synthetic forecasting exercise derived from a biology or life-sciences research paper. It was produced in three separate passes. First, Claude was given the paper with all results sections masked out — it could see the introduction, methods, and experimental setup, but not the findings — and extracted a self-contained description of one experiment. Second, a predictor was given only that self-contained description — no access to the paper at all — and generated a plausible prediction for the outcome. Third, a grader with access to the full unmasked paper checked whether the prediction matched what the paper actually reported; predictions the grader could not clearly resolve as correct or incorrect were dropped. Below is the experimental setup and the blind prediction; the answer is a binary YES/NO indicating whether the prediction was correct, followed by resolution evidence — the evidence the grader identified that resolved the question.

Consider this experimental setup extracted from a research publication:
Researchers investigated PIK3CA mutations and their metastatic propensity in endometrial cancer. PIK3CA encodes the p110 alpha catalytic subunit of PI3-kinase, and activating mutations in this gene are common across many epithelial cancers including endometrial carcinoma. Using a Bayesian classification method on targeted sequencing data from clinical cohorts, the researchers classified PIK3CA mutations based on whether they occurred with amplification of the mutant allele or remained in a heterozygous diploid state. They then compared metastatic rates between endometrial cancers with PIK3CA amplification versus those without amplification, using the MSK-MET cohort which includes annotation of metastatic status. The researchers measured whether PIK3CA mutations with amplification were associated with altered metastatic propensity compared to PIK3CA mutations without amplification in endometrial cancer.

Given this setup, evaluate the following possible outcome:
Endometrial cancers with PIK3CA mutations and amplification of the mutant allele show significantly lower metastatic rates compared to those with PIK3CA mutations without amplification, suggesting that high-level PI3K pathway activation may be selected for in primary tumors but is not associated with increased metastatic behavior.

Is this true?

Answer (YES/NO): NO